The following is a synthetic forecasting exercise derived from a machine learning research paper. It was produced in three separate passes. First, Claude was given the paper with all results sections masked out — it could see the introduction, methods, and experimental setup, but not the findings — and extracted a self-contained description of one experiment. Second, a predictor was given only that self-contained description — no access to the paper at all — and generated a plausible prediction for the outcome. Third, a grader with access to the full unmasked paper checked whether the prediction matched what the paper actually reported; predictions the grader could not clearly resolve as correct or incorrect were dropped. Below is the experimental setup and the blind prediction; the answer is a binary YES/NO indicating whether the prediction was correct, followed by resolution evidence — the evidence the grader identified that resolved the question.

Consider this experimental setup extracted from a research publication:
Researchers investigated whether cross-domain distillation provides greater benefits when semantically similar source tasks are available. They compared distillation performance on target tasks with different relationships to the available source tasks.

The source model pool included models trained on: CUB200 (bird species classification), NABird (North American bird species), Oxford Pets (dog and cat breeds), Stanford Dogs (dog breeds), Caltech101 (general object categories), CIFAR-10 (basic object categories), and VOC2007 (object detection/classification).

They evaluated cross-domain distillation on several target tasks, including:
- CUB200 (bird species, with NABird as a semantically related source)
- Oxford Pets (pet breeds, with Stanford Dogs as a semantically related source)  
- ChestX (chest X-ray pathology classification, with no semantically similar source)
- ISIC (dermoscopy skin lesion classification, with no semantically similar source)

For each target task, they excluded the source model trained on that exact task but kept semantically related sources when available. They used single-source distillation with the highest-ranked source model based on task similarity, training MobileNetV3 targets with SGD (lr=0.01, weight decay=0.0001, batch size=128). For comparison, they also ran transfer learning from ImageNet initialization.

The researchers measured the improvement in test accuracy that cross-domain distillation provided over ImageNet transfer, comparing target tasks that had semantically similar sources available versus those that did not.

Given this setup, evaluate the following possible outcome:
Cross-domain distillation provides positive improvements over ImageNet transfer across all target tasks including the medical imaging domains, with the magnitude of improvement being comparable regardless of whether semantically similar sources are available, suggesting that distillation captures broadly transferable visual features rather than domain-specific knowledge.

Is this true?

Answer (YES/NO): NO